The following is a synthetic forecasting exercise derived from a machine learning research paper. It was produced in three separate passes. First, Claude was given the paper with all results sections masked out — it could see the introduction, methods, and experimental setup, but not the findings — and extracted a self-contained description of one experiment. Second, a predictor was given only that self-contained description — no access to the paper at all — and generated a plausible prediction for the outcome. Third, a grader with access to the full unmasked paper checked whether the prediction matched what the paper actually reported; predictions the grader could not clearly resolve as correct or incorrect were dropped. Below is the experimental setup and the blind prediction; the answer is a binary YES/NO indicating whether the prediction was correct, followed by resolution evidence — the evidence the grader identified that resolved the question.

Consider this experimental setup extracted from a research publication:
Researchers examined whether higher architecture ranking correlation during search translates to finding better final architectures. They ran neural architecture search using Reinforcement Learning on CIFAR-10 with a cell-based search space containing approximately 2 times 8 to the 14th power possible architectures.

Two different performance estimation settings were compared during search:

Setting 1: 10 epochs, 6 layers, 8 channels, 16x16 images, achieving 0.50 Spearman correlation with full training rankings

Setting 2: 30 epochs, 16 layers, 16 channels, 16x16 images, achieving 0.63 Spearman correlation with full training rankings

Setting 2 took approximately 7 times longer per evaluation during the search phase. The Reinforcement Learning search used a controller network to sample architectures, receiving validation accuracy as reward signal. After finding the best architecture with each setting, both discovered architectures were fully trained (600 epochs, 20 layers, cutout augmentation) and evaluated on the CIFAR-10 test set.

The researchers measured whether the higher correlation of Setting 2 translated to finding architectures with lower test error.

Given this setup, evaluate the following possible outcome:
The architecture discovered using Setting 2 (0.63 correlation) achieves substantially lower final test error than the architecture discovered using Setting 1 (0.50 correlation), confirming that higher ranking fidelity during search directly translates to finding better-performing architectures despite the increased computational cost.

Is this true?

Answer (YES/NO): NO